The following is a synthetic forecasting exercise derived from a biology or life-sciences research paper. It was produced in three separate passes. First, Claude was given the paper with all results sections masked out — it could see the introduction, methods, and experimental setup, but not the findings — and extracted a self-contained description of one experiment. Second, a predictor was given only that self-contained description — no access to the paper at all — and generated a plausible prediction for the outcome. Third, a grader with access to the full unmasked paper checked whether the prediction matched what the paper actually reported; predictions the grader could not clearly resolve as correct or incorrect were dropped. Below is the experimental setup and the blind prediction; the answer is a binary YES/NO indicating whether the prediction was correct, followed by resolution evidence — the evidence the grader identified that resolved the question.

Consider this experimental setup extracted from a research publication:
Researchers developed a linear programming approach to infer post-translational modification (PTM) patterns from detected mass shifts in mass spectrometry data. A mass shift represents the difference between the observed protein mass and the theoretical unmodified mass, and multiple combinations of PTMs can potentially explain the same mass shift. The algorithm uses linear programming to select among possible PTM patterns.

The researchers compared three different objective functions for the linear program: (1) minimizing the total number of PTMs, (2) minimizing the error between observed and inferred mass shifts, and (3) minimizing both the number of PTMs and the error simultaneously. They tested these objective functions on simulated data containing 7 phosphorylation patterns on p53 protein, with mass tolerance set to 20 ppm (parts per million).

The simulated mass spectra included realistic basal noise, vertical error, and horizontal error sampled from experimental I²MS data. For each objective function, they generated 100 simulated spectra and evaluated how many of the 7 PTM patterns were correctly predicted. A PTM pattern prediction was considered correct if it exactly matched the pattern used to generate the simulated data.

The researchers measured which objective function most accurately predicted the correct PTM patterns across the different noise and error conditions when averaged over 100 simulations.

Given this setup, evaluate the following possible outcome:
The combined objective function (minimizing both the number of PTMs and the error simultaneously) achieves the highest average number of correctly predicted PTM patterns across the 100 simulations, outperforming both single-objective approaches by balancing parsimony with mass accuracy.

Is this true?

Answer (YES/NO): YES